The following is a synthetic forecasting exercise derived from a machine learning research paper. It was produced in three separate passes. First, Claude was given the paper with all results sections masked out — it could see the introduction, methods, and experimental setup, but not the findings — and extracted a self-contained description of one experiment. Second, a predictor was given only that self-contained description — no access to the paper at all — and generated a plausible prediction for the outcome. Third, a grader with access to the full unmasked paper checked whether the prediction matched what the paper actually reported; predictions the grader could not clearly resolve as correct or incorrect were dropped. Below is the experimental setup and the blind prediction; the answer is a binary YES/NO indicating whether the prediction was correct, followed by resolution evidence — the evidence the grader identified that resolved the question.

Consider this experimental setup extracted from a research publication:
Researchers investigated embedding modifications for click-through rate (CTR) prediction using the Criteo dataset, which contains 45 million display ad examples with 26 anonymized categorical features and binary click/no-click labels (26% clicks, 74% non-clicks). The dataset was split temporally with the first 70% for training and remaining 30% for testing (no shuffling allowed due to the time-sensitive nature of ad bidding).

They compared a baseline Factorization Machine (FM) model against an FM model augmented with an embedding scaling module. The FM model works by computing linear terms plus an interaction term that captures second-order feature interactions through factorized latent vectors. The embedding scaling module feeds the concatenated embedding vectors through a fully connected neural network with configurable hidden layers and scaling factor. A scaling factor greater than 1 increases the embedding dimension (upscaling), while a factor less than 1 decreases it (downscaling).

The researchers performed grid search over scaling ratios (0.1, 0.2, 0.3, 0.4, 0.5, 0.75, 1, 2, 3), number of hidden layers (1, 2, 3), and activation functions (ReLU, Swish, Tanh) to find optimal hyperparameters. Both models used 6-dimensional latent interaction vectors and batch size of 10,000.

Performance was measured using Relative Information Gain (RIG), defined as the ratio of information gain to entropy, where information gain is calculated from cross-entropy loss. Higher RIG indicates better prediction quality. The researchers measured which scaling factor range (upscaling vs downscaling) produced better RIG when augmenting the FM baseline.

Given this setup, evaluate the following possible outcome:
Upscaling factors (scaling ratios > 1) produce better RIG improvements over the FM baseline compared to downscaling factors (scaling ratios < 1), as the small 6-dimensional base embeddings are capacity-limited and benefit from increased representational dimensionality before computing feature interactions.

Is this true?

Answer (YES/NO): NO